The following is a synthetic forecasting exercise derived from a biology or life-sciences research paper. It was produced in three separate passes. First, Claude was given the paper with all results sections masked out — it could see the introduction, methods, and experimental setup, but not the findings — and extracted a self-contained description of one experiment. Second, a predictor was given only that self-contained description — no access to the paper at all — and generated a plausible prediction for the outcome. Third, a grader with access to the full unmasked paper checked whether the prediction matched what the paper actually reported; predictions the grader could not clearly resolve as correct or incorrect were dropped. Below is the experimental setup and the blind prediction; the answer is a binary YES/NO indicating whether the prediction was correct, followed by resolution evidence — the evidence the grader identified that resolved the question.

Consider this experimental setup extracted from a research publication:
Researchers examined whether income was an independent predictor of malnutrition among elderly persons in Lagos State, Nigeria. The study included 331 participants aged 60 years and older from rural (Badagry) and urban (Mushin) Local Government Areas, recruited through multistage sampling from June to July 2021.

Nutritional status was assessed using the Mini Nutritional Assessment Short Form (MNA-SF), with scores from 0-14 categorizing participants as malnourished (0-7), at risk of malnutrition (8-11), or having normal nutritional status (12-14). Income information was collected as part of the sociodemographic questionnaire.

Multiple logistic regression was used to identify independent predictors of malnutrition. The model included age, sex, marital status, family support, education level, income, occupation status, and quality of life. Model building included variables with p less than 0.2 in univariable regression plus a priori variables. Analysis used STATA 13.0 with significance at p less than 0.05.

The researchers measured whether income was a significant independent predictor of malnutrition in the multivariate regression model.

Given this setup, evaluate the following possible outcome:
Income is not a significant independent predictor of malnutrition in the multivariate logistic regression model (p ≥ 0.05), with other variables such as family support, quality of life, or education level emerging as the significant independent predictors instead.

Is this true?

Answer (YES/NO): NO